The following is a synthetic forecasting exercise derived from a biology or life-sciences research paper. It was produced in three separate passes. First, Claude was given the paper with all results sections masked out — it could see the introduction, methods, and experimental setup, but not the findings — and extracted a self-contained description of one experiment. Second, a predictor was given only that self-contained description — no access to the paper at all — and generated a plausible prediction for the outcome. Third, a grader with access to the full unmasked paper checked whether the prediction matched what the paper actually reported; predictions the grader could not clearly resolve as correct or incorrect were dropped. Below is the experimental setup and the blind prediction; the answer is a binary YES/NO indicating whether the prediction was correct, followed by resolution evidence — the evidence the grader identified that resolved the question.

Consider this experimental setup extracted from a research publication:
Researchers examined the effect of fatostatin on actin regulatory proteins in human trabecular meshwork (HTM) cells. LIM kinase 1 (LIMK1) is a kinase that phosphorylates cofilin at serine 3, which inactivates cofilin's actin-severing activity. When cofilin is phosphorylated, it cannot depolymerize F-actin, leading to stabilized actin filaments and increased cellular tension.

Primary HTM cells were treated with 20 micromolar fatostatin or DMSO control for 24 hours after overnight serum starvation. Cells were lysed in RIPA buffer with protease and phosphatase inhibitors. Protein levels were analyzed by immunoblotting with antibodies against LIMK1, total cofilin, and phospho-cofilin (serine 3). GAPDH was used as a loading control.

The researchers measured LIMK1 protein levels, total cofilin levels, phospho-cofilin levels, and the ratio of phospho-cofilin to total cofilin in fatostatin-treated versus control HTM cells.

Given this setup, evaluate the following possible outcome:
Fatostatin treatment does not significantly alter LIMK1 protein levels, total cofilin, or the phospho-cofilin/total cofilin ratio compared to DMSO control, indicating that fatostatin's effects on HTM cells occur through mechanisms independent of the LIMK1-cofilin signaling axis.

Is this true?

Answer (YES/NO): NO